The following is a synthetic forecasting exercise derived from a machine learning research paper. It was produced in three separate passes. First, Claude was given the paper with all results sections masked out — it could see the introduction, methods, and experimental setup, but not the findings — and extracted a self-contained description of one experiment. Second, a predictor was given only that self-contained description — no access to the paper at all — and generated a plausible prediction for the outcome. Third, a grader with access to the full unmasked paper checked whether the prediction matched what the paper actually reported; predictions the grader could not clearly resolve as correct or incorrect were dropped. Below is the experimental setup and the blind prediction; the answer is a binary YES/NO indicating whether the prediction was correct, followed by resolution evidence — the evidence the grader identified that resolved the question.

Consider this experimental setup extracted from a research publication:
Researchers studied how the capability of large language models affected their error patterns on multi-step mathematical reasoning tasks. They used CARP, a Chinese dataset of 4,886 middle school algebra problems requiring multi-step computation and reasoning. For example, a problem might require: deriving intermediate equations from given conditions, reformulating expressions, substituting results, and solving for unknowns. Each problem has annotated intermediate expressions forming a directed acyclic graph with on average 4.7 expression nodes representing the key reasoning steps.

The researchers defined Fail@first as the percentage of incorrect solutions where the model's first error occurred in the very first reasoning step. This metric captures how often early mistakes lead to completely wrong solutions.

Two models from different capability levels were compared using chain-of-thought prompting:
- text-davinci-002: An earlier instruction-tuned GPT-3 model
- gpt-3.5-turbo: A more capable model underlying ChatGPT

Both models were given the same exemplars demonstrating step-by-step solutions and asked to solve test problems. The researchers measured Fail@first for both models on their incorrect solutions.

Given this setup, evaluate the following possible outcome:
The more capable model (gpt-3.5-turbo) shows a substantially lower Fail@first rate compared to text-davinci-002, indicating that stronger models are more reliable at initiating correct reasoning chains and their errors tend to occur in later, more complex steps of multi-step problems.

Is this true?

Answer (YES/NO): NO